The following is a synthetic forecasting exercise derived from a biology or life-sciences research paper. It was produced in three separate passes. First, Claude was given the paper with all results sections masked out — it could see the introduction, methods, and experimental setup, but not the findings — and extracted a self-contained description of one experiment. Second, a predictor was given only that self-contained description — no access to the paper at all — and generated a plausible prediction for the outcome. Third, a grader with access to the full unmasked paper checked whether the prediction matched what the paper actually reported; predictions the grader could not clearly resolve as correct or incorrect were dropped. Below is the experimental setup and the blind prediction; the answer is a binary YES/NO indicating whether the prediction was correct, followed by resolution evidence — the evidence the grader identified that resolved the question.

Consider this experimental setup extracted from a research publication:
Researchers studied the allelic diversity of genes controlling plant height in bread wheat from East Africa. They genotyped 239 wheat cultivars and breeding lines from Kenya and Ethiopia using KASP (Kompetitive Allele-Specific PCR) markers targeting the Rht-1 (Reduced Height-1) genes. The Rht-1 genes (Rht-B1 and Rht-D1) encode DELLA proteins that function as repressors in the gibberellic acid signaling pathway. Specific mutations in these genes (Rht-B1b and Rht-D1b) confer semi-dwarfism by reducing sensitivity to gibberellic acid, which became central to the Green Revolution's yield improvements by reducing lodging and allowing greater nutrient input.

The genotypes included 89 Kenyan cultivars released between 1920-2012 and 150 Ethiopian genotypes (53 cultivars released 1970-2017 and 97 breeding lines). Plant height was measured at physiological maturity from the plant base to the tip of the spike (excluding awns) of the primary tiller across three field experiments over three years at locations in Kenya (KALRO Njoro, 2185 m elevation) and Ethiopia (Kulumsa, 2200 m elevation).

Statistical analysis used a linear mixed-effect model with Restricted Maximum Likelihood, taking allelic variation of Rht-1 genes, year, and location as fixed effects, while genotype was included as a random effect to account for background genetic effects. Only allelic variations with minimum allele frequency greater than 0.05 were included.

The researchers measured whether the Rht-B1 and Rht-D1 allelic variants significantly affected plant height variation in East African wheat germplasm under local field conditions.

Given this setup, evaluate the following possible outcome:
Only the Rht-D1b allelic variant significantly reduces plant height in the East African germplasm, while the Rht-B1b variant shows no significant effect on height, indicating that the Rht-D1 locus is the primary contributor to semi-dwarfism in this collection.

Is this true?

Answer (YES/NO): NO